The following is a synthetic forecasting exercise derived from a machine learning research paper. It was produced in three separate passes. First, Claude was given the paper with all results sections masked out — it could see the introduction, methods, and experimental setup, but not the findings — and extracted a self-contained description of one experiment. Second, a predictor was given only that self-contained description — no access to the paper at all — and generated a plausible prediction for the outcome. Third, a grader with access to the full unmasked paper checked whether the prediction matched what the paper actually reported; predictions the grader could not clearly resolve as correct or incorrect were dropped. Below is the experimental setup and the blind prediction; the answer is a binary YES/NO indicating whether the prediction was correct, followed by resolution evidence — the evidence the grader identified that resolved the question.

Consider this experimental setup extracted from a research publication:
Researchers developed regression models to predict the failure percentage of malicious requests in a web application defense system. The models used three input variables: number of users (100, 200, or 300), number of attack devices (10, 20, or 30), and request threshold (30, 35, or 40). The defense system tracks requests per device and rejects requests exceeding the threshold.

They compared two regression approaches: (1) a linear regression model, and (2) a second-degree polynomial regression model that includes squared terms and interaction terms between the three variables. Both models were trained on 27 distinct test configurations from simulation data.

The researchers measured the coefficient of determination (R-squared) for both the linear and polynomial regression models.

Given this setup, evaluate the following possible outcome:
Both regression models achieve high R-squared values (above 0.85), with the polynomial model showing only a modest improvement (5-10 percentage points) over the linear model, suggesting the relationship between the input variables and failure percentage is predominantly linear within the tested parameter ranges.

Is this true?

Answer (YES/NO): NO